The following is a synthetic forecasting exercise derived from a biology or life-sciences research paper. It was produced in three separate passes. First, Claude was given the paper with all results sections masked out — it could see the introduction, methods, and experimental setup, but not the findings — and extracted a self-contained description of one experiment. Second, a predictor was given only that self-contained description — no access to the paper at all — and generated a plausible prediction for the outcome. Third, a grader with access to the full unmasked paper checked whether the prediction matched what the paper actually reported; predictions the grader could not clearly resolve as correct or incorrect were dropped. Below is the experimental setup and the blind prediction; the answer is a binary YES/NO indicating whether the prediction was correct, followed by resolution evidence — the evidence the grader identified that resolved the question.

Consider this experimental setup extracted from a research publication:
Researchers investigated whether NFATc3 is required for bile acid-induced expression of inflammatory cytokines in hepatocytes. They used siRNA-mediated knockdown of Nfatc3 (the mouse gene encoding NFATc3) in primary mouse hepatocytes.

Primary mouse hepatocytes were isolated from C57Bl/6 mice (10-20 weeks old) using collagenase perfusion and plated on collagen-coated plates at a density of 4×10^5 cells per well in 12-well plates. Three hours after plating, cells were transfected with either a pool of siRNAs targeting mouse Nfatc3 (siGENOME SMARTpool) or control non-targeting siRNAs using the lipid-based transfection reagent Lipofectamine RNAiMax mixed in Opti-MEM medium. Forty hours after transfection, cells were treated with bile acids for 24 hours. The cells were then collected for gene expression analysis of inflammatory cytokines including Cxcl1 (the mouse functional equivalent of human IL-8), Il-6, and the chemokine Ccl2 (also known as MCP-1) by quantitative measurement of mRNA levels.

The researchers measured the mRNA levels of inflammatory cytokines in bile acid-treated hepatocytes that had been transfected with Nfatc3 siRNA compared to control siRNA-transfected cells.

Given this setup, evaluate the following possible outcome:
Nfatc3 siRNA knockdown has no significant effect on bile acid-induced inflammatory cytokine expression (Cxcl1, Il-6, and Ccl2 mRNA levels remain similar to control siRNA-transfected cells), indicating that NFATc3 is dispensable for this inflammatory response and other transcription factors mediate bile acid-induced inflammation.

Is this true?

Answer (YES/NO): NO